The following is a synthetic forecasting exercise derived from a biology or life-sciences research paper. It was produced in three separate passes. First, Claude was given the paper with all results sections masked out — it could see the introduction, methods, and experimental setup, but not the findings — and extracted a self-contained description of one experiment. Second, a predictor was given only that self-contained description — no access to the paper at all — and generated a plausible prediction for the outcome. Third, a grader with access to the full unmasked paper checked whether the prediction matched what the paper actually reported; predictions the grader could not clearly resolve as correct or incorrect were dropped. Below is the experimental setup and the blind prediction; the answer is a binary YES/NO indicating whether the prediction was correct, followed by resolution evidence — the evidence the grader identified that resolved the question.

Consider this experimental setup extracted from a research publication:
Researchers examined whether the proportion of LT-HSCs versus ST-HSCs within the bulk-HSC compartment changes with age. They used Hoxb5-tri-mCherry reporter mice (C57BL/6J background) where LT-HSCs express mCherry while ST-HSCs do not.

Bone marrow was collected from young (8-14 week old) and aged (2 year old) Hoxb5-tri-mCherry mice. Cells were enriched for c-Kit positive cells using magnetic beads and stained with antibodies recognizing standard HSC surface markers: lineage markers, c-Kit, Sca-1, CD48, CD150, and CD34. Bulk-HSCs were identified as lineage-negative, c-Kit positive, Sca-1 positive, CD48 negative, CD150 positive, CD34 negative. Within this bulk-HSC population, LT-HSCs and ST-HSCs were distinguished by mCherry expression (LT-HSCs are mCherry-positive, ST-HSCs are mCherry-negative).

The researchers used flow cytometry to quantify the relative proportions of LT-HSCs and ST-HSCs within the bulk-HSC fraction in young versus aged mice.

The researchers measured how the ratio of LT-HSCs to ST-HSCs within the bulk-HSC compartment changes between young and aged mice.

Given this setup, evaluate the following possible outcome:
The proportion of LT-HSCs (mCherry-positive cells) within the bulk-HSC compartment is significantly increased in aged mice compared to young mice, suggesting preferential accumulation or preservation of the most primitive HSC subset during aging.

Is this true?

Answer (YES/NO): YES